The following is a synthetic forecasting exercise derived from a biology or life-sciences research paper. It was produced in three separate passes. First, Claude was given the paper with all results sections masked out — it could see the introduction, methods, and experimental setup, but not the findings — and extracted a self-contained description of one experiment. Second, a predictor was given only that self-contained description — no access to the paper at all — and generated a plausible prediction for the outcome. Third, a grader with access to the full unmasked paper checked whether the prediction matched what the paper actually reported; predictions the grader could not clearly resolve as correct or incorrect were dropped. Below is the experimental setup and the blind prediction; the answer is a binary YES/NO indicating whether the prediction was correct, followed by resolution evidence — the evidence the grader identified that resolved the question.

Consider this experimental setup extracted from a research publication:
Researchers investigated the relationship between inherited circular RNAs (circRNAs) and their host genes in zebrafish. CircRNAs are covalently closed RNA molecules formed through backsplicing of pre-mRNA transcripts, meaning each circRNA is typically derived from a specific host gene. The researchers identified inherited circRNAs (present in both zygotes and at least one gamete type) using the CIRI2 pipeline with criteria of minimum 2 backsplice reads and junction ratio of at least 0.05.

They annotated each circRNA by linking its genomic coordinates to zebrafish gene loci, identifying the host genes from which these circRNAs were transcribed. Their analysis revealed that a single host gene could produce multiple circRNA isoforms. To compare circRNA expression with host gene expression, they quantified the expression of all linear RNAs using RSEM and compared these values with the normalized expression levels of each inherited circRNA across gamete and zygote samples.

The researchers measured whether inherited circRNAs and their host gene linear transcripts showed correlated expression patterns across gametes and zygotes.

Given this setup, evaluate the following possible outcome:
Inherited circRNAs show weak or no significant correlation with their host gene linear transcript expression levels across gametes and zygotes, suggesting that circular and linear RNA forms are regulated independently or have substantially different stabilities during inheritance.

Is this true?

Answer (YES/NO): YES